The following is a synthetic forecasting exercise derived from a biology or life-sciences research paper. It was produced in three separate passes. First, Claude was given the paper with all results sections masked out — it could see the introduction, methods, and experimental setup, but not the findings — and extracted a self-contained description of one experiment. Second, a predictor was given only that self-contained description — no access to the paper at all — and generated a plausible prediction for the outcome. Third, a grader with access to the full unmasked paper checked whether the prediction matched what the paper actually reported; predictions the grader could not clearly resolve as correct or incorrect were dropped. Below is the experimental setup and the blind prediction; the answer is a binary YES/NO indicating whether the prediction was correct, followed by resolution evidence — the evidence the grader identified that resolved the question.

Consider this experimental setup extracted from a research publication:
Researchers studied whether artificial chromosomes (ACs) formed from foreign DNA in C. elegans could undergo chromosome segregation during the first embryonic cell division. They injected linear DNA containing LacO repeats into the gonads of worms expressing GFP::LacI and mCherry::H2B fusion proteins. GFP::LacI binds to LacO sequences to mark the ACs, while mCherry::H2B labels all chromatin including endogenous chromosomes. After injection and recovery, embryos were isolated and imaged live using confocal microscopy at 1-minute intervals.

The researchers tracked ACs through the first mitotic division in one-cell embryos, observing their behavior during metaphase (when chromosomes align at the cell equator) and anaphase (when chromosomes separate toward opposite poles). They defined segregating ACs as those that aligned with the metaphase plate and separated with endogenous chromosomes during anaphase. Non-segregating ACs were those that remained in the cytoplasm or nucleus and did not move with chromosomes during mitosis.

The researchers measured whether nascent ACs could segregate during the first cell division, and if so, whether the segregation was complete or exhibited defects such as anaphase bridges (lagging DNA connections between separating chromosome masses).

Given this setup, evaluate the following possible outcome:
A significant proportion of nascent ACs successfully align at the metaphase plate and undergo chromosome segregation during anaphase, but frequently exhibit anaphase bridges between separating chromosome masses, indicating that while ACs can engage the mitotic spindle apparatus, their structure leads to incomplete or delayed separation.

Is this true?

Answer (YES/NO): YES